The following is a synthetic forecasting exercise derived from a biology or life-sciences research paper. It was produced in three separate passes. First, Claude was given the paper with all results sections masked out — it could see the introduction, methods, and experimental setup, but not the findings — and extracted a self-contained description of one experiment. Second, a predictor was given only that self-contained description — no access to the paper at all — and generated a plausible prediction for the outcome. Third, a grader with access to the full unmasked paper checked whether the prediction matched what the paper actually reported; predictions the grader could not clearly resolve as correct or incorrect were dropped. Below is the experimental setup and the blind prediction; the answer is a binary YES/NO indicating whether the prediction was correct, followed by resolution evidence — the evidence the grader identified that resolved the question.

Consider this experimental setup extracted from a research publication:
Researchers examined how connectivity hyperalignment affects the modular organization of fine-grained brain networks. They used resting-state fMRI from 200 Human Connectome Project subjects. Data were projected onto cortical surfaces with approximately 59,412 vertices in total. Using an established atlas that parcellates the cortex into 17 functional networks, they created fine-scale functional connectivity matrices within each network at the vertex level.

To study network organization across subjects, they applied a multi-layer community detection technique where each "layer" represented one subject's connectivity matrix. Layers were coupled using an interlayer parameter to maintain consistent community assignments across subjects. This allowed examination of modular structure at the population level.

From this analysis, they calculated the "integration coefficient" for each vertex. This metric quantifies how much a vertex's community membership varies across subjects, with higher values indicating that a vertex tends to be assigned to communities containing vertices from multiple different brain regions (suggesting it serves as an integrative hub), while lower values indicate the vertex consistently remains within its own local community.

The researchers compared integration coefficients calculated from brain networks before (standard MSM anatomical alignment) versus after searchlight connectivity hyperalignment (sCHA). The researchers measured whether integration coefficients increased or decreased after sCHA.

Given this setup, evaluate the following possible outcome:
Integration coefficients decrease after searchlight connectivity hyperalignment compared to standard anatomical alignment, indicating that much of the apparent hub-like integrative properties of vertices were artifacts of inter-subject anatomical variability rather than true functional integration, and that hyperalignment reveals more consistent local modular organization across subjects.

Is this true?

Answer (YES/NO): YES